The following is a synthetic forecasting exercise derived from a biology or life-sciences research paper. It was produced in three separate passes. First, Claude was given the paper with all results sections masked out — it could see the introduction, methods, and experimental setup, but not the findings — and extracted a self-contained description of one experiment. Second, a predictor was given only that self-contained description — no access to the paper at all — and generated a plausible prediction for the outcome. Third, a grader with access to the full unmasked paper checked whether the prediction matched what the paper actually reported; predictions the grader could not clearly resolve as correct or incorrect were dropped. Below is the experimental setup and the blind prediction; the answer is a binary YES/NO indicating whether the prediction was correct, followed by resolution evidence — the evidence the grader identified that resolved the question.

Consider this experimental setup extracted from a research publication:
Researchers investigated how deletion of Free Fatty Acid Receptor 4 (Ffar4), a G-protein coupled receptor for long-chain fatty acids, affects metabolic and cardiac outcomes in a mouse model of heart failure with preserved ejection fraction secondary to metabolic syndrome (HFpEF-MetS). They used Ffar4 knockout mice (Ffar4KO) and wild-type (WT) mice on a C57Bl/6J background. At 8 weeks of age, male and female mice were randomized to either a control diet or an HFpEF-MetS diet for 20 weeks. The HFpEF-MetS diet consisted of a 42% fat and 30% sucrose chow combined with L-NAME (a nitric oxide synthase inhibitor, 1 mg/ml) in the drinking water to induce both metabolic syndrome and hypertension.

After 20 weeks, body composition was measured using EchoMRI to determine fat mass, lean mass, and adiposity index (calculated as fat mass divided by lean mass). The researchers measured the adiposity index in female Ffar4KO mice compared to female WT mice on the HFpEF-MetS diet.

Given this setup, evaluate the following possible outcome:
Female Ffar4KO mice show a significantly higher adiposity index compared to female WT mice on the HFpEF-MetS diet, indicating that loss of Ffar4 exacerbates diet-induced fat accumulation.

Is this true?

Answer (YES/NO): YES